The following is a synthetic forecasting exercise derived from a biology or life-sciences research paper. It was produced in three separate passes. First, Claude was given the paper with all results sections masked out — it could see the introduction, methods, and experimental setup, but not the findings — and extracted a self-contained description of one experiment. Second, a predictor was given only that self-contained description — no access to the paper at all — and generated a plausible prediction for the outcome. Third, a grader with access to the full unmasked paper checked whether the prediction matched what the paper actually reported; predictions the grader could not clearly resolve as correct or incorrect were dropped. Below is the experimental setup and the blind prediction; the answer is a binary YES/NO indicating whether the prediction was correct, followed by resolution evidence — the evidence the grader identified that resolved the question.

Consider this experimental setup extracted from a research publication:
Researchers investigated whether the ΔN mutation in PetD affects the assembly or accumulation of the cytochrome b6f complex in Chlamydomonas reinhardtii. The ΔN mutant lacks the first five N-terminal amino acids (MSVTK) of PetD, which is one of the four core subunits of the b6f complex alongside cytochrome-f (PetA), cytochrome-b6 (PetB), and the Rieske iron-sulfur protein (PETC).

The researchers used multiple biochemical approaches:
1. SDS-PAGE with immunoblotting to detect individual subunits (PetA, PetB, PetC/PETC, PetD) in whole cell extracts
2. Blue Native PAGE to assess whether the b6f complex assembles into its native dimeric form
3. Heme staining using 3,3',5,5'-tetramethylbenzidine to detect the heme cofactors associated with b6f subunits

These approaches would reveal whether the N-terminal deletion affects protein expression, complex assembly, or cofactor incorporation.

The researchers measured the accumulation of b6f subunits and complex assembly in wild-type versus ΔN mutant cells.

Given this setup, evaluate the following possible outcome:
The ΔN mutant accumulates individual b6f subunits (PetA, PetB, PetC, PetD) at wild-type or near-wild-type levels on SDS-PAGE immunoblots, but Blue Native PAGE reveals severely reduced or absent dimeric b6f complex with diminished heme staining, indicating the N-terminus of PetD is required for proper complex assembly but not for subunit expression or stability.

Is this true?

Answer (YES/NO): NO